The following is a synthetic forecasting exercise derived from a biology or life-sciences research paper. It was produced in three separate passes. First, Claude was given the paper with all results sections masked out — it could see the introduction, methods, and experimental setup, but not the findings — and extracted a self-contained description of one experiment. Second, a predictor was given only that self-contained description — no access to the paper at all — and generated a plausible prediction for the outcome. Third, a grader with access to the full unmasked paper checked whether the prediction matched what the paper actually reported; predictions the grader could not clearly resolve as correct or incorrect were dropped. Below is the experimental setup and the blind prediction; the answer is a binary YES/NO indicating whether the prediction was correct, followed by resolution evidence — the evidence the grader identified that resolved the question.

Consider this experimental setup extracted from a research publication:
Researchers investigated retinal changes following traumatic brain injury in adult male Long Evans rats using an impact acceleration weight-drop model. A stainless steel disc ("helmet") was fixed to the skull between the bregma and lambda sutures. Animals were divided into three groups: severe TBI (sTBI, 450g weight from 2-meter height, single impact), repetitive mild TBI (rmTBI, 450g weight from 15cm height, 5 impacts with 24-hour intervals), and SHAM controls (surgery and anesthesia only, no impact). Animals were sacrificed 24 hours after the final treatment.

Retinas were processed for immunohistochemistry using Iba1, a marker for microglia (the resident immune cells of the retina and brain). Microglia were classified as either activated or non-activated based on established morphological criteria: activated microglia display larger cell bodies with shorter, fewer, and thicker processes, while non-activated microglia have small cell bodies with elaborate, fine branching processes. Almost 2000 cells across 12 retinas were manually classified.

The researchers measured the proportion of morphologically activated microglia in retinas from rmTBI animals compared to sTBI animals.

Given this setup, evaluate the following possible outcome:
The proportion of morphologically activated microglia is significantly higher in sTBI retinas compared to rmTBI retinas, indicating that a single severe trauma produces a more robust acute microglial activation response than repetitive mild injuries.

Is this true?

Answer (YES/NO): NO